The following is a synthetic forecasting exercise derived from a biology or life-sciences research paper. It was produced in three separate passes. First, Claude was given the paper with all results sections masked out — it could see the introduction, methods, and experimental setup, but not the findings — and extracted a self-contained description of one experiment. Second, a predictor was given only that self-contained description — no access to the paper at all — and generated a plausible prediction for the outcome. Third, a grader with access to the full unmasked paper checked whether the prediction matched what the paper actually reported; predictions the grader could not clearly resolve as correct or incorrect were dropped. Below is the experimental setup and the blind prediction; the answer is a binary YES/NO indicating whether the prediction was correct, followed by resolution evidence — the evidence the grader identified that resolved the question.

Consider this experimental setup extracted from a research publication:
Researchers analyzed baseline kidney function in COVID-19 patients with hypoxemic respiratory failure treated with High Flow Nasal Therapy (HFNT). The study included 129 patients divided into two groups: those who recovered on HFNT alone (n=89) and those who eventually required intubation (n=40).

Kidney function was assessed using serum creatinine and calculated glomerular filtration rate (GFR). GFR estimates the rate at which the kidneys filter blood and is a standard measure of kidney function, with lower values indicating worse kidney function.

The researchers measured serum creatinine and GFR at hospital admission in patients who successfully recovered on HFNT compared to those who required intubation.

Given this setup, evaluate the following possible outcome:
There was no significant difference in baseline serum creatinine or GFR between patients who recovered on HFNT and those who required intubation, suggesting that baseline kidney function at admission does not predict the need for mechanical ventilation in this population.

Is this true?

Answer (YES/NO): NO